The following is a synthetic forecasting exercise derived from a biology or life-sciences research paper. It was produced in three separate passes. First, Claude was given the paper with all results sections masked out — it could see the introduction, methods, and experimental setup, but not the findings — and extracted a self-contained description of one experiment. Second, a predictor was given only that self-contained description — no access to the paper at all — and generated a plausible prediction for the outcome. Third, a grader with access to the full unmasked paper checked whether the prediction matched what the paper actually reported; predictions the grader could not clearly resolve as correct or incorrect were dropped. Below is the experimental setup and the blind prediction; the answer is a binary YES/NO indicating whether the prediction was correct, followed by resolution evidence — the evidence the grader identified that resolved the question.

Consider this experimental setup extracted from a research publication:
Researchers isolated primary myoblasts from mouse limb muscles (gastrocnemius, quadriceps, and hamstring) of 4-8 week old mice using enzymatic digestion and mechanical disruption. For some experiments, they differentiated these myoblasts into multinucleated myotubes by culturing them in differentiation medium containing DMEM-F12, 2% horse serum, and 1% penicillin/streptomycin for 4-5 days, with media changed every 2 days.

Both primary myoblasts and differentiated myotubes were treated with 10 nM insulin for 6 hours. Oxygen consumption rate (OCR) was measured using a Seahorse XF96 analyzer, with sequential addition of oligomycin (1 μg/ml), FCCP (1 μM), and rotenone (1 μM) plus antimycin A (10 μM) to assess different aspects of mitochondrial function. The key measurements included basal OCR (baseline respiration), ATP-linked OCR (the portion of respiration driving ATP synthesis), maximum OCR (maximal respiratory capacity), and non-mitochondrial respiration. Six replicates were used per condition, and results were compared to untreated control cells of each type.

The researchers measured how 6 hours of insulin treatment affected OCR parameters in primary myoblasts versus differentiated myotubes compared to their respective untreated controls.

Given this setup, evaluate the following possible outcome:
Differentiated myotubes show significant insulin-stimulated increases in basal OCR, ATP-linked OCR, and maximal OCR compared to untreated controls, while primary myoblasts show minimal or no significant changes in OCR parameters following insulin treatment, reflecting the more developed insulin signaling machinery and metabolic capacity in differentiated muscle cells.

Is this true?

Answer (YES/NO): NO